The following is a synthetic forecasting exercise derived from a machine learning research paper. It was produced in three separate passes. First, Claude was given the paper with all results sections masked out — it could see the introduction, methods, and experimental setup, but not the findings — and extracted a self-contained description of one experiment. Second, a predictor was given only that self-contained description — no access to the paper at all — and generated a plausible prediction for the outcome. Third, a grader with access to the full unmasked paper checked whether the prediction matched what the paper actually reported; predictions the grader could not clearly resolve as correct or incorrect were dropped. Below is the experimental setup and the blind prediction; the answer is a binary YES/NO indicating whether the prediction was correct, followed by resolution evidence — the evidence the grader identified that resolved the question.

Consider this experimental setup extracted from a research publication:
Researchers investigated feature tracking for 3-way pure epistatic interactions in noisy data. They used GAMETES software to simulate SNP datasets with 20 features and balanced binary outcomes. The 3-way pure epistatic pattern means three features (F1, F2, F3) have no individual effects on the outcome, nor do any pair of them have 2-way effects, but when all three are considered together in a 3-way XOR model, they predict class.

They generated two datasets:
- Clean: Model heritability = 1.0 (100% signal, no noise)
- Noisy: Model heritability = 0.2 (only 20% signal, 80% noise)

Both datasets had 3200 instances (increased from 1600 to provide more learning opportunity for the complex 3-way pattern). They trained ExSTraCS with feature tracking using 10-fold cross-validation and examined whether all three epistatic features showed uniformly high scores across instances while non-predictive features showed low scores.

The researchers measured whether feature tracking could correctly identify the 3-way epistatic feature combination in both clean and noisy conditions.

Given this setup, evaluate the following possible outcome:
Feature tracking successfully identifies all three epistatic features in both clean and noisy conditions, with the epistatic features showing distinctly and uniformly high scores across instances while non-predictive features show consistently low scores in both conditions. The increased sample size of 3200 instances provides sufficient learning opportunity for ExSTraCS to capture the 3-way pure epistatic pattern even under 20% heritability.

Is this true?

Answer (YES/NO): NO